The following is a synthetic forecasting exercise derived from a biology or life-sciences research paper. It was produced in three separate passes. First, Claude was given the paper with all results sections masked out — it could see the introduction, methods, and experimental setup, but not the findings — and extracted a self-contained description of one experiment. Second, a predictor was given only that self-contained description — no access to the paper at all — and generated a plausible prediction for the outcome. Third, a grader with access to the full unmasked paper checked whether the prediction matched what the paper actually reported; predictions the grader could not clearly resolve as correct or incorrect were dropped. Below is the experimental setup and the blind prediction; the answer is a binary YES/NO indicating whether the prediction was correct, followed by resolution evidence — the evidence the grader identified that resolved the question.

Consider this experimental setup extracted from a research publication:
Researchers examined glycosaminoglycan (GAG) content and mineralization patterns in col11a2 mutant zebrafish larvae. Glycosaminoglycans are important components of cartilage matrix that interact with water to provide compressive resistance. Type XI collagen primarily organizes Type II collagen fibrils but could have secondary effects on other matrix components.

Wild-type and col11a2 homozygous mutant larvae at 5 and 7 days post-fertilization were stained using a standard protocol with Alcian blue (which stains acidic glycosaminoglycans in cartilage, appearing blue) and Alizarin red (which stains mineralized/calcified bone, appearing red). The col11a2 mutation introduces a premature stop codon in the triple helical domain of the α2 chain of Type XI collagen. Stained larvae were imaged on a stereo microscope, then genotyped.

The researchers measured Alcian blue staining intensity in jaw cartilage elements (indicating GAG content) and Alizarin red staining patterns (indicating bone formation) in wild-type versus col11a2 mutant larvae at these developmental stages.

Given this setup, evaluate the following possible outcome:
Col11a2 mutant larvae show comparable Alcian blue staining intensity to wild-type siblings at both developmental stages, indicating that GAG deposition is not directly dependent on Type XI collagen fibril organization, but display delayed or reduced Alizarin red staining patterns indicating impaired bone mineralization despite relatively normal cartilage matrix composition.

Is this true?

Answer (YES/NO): NO